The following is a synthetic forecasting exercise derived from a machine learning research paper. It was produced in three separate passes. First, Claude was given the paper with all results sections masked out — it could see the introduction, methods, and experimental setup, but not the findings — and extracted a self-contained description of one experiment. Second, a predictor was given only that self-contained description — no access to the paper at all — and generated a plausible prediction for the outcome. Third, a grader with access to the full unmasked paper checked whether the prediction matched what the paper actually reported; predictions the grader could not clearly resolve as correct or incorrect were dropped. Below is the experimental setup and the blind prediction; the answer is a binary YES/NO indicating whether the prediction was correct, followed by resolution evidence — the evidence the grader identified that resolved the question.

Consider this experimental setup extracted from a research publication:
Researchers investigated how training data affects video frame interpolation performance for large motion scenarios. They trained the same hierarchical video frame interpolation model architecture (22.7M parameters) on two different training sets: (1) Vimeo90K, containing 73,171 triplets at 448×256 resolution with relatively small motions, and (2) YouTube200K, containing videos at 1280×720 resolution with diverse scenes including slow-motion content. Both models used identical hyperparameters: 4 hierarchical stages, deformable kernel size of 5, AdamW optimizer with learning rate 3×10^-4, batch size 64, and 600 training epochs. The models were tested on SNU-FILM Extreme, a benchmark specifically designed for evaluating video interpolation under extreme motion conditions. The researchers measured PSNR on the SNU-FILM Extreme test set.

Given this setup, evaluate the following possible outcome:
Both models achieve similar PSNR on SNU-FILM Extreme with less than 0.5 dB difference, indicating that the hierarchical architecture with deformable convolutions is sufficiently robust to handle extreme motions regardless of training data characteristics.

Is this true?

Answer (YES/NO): YES